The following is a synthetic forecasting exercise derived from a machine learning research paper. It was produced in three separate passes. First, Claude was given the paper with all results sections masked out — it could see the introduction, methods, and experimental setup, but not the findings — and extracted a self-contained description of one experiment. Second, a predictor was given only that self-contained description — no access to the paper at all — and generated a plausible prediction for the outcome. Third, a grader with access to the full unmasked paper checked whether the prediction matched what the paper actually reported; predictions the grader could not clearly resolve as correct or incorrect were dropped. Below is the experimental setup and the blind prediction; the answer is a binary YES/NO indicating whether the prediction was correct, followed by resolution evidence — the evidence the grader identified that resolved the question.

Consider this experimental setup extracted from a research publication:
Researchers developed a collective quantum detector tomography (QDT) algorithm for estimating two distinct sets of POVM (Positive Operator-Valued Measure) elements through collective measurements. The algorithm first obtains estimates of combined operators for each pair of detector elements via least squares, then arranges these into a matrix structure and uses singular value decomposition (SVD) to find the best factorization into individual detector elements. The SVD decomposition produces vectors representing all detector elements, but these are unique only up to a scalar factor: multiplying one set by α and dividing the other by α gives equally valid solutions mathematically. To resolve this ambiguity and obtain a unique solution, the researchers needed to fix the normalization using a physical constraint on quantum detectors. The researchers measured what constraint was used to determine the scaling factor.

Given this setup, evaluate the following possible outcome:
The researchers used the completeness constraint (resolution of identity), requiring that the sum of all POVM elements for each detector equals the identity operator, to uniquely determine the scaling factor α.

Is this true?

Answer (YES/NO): NO